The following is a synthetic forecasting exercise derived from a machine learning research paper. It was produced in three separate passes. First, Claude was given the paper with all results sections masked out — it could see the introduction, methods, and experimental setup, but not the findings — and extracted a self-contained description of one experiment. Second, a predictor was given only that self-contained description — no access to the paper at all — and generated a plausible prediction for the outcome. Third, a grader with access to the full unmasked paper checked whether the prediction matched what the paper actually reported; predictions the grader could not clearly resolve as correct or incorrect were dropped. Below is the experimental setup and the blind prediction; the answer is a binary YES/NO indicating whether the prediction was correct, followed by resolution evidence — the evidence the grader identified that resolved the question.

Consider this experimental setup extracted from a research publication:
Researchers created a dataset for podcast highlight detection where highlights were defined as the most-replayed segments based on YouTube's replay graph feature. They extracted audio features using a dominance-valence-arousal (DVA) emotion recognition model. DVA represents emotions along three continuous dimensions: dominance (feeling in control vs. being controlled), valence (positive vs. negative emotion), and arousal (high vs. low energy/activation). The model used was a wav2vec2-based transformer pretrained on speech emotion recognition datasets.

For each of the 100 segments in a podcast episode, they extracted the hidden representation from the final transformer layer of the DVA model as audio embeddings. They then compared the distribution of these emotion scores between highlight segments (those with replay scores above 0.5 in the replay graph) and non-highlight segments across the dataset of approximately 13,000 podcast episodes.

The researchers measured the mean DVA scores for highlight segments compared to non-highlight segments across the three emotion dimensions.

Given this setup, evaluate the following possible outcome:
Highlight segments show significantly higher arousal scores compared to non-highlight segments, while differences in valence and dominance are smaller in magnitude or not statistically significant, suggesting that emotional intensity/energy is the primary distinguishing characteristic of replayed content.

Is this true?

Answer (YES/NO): NO